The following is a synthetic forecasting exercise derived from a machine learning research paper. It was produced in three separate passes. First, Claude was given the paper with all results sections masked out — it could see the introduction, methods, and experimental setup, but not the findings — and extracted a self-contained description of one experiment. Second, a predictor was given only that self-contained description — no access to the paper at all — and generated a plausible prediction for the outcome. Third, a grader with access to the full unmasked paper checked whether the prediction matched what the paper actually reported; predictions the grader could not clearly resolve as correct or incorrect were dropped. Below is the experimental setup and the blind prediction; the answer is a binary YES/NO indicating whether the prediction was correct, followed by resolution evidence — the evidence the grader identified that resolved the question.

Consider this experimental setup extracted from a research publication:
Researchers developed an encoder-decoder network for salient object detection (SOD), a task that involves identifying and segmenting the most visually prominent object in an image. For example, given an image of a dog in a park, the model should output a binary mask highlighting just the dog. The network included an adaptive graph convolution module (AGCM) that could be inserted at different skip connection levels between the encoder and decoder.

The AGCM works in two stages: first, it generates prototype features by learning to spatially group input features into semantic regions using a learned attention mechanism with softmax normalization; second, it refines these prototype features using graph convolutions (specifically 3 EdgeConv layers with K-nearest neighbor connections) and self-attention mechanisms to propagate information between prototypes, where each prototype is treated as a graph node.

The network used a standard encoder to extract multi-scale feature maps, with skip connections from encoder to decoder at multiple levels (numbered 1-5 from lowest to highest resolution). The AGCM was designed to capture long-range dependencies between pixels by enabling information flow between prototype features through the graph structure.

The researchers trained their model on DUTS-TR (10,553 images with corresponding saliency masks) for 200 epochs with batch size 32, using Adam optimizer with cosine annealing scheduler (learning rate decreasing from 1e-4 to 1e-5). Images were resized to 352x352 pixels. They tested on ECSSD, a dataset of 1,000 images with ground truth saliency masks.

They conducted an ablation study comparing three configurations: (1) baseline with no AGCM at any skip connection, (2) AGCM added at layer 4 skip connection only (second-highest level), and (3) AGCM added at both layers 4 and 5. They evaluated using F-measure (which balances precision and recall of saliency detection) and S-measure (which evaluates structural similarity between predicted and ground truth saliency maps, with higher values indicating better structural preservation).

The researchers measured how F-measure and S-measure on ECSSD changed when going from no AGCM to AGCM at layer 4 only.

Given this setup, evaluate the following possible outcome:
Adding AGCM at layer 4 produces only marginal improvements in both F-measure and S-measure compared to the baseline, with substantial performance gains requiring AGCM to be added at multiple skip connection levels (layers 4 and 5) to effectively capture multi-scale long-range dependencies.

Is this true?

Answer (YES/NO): NO